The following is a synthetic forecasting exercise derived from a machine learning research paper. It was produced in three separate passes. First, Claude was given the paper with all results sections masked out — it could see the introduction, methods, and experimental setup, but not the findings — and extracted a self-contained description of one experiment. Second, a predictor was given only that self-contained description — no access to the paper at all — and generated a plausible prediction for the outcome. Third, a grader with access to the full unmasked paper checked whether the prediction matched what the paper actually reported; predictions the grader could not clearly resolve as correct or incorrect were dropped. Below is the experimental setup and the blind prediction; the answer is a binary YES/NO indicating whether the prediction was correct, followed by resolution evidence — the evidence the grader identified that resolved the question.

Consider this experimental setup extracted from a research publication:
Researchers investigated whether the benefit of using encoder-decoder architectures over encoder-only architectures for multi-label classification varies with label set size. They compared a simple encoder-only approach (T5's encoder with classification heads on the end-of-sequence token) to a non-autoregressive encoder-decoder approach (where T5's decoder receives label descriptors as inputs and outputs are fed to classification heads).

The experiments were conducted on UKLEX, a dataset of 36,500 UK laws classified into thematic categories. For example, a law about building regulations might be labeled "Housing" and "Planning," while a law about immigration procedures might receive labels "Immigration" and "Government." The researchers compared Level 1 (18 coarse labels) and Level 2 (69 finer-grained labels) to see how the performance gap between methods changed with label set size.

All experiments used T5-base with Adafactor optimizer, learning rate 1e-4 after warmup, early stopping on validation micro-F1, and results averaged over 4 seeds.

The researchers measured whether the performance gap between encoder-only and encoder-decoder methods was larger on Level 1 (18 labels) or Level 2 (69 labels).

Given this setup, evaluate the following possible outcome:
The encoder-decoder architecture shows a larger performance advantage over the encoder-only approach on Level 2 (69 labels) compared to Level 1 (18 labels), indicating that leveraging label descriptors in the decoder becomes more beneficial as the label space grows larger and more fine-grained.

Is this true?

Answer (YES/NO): YES